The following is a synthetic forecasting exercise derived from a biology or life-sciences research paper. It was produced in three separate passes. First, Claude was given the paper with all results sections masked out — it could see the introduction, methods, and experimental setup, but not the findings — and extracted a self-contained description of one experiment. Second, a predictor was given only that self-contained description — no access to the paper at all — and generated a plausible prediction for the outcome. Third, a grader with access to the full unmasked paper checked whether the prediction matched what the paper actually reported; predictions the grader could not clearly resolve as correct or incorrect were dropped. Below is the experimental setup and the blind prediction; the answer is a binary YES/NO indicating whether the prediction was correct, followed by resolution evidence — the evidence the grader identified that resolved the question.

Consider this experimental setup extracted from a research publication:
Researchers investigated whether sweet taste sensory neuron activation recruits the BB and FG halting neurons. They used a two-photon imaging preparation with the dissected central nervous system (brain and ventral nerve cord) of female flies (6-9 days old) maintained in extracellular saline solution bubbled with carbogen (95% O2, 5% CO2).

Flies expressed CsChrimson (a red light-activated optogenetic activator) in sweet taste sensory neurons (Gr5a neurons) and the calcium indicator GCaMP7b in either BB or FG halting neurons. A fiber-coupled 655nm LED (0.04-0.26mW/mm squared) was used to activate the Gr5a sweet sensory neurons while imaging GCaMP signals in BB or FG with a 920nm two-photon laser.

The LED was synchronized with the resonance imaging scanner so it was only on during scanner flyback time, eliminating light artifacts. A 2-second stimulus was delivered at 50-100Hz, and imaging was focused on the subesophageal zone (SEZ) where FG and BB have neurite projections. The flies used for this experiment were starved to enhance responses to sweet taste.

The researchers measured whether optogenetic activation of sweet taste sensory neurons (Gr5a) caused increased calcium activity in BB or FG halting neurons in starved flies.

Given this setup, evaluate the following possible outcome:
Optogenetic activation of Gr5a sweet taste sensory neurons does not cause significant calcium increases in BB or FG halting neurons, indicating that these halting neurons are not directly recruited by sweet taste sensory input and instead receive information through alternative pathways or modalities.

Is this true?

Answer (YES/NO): NO